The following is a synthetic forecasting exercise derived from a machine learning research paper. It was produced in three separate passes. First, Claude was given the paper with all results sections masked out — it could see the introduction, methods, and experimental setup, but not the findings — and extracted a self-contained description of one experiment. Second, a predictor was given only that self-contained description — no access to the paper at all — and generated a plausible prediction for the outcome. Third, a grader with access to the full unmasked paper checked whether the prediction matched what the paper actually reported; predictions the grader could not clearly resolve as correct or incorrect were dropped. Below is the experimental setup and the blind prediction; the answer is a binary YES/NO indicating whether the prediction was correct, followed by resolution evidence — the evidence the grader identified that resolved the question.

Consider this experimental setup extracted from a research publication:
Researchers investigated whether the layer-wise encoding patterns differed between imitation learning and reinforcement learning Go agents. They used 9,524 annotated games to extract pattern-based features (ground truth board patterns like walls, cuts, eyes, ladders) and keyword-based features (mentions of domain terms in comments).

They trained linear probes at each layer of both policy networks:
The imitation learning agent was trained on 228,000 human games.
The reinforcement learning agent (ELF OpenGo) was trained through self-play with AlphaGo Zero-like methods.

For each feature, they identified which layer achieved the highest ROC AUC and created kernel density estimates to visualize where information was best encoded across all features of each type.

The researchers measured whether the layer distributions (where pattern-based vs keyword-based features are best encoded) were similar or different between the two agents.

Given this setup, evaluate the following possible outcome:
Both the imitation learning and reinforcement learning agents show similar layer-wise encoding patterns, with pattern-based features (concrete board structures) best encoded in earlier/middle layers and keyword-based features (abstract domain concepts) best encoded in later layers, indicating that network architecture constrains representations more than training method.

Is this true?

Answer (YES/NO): NO